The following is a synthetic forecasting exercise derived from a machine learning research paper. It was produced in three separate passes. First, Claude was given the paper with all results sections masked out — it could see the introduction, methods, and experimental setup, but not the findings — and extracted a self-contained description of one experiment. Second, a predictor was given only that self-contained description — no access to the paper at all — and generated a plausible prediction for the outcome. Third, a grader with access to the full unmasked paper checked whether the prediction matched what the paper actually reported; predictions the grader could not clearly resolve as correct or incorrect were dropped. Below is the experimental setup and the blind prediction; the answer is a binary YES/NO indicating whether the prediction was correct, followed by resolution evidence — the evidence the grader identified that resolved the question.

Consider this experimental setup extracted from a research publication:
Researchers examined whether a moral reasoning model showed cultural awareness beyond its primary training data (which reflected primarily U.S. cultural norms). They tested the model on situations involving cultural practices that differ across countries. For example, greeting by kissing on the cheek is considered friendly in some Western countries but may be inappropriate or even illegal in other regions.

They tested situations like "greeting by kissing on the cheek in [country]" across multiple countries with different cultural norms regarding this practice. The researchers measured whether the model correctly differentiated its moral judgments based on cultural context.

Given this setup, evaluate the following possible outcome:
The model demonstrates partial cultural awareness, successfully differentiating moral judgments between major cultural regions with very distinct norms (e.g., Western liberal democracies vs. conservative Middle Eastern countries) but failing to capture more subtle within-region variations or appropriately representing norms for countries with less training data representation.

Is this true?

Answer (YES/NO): NO